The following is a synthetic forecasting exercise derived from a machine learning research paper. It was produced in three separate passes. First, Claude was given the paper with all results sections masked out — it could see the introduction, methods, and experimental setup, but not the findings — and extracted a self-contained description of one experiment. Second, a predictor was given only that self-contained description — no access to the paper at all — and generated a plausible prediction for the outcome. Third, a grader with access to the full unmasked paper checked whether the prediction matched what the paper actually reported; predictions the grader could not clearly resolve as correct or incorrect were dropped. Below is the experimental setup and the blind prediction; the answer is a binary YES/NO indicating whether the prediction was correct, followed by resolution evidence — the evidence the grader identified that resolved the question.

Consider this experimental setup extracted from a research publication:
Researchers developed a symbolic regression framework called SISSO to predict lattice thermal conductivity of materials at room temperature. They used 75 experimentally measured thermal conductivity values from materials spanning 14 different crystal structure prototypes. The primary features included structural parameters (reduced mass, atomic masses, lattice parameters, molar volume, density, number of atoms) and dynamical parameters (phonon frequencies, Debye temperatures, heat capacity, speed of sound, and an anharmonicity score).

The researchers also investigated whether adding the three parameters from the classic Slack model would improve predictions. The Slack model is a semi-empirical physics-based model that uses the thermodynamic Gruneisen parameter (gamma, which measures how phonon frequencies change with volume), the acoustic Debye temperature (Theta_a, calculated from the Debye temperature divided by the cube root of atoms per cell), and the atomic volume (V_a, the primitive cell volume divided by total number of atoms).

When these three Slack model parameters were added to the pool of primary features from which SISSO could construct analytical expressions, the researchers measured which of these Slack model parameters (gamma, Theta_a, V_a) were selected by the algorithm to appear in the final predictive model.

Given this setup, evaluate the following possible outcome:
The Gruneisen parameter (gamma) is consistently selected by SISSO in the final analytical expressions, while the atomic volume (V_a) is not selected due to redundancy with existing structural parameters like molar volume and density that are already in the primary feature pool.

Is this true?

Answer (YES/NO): NO